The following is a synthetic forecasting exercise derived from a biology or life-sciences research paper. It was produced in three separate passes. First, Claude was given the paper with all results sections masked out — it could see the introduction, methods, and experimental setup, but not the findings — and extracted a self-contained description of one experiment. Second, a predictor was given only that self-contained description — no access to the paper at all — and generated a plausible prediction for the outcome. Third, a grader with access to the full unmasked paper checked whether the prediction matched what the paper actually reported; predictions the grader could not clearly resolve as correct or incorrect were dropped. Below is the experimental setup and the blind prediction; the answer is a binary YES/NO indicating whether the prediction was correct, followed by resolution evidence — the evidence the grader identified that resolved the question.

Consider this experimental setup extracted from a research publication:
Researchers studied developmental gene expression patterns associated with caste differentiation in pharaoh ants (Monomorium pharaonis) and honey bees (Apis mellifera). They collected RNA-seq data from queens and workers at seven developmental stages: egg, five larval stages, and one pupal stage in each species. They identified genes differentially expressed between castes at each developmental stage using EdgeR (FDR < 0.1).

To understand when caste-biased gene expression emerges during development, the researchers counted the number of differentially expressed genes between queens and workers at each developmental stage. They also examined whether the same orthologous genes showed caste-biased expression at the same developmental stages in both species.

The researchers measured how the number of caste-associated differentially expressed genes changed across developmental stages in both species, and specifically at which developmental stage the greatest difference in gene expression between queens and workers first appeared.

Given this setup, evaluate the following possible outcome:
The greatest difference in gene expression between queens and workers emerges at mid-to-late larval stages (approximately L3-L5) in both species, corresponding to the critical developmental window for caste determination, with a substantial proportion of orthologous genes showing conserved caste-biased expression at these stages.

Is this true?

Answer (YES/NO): NO